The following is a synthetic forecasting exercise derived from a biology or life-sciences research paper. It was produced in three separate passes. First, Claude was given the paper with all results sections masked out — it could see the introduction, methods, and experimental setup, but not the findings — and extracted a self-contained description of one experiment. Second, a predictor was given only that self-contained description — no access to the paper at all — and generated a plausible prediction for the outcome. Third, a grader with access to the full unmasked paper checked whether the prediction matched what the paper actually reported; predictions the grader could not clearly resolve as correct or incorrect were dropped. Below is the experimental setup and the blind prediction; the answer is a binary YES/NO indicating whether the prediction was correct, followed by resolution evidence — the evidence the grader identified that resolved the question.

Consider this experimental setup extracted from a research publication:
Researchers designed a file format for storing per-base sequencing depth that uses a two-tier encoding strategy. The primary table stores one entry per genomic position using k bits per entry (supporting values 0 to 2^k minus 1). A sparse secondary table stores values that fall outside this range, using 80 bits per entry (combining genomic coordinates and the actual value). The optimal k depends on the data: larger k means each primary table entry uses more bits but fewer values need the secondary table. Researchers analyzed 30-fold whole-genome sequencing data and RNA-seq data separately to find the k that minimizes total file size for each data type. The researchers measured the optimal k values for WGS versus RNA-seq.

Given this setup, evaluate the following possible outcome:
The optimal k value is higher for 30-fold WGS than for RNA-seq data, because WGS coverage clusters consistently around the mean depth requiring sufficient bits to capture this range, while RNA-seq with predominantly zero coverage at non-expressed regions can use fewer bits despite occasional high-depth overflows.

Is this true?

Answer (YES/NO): YES